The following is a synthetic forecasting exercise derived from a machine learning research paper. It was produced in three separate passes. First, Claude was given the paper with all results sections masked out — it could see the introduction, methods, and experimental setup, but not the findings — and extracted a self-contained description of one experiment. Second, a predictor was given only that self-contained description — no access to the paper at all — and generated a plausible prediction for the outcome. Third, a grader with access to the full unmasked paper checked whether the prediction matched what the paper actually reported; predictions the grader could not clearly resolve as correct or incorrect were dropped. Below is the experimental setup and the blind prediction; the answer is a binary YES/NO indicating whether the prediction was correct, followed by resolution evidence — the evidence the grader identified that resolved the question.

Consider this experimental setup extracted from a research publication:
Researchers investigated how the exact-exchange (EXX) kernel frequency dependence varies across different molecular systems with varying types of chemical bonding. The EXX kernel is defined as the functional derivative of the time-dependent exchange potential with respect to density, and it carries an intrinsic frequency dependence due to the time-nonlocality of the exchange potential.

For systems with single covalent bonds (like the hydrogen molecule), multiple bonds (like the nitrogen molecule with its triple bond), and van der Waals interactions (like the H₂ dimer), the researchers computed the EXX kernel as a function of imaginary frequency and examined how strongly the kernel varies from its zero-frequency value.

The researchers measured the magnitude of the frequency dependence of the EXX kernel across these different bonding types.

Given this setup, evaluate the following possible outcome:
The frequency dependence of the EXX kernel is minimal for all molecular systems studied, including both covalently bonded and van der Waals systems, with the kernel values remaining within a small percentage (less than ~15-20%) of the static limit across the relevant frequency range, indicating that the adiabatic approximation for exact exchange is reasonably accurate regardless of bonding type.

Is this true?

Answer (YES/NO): NO